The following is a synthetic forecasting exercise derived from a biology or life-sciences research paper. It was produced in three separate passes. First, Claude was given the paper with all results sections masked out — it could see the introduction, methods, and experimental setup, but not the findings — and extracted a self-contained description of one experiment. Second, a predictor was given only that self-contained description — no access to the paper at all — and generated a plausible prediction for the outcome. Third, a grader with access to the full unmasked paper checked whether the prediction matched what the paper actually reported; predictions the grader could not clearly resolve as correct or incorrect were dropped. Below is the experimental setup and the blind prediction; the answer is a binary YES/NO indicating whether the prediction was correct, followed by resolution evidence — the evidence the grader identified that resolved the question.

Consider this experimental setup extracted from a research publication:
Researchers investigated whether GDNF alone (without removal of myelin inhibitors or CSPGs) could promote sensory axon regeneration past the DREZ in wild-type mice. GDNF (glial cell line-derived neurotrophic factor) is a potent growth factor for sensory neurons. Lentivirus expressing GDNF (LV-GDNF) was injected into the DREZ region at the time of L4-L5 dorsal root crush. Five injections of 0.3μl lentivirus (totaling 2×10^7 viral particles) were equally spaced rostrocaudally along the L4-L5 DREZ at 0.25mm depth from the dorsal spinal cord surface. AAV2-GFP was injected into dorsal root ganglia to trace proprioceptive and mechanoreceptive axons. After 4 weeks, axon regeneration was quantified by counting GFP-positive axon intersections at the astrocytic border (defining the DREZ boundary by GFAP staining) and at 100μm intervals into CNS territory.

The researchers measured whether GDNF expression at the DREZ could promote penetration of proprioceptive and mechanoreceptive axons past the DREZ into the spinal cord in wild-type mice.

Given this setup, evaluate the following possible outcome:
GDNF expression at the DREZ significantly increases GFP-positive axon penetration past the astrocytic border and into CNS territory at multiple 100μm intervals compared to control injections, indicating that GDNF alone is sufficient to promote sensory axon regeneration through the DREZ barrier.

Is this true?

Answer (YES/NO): YES